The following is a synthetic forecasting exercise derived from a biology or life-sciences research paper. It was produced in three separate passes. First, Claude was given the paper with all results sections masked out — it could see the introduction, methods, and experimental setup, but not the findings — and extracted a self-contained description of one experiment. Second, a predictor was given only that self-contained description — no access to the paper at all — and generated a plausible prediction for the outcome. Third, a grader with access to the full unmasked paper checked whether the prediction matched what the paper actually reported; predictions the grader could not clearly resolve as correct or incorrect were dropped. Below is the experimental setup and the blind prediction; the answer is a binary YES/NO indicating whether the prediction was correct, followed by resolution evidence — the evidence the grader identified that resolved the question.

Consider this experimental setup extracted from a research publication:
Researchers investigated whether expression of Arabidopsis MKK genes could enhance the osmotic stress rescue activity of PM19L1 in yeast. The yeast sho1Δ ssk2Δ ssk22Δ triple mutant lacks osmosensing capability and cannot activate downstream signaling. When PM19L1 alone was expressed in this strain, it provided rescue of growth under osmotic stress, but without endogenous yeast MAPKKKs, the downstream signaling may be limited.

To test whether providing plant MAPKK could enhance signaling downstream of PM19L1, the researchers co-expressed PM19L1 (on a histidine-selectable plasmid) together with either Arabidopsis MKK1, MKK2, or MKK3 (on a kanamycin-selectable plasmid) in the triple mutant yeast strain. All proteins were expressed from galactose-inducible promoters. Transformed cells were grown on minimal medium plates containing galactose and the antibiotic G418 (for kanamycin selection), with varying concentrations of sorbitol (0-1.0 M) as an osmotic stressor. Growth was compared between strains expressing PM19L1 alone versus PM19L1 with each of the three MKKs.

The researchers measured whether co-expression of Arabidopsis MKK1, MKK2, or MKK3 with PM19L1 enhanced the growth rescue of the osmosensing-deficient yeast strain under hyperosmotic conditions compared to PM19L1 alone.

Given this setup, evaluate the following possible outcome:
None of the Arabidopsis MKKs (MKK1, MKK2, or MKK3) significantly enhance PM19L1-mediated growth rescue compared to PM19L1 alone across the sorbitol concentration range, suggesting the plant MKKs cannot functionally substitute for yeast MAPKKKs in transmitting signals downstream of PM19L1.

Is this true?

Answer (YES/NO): NO